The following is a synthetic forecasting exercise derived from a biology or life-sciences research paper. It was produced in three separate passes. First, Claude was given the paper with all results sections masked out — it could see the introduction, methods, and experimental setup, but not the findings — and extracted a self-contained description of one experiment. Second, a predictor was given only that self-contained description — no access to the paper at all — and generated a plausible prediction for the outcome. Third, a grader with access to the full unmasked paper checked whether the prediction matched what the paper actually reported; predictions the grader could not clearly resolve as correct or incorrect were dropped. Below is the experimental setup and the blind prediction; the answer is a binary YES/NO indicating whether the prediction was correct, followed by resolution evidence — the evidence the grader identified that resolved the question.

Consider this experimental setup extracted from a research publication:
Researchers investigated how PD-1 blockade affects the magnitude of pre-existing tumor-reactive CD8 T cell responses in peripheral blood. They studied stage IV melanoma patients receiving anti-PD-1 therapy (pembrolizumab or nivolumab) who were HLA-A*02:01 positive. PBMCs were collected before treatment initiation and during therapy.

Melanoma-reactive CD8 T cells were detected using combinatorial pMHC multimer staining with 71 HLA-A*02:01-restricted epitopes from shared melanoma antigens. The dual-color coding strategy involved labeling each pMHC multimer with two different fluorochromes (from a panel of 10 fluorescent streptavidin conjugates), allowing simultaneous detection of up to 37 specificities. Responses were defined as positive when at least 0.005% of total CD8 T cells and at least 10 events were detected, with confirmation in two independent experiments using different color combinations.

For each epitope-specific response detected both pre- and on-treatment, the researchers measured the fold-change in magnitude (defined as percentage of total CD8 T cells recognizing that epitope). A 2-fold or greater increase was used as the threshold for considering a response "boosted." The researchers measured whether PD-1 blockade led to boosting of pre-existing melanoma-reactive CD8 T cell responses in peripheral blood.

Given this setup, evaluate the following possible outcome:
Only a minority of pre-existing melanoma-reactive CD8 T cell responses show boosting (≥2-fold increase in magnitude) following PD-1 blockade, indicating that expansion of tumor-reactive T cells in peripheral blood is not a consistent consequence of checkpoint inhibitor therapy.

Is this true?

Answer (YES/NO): YES